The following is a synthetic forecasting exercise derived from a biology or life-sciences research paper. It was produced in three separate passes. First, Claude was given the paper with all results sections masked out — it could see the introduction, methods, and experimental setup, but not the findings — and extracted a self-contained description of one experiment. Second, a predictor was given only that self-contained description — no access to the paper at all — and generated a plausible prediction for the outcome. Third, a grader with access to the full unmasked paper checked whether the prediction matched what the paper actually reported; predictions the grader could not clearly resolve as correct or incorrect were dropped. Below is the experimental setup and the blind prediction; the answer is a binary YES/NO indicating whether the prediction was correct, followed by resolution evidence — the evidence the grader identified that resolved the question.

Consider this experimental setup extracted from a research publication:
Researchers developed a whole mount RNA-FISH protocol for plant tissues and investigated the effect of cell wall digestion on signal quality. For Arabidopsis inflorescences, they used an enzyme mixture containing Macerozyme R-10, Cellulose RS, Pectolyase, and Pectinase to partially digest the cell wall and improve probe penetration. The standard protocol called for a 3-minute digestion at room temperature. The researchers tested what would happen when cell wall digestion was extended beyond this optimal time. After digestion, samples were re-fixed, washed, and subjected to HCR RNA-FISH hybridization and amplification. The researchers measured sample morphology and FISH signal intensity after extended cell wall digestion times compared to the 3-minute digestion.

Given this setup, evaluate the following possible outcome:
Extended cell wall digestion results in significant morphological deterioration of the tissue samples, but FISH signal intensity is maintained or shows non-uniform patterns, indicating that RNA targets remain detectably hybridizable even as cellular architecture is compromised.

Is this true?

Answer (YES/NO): NO